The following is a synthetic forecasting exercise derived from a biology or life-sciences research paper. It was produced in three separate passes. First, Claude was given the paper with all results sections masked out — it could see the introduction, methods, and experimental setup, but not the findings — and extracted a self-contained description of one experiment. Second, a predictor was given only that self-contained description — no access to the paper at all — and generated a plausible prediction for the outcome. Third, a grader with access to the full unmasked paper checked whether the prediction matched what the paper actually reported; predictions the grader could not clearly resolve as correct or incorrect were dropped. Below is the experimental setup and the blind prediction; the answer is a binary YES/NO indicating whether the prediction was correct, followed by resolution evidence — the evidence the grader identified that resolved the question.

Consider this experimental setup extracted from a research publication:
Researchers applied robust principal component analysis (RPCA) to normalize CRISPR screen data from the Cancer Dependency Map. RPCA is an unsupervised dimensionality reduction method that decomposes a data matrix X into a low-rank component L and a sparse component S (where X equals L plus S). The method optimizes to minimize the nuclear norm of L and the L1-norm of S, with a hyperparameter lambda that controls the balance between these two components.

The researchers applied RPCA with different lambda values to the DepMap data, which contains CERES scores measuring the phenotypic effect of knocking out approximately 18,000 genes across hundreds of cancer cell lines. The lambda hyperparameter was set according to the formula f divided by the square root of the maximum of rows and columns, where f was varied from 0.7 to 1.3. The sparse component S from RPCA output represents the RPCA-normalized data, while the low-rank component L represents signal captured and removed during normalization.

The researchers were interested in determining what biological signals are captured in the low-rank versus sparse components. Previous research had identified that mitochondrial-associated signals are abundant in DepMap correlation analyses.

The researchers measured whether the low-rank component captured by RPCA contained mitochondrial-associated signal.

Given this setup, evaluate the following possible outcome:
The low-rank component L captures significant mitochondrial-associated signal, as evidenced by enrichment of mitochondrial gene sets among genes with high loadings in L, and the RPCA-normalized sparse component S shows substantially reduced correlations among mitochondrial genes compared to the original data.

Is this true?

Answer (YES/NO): NO